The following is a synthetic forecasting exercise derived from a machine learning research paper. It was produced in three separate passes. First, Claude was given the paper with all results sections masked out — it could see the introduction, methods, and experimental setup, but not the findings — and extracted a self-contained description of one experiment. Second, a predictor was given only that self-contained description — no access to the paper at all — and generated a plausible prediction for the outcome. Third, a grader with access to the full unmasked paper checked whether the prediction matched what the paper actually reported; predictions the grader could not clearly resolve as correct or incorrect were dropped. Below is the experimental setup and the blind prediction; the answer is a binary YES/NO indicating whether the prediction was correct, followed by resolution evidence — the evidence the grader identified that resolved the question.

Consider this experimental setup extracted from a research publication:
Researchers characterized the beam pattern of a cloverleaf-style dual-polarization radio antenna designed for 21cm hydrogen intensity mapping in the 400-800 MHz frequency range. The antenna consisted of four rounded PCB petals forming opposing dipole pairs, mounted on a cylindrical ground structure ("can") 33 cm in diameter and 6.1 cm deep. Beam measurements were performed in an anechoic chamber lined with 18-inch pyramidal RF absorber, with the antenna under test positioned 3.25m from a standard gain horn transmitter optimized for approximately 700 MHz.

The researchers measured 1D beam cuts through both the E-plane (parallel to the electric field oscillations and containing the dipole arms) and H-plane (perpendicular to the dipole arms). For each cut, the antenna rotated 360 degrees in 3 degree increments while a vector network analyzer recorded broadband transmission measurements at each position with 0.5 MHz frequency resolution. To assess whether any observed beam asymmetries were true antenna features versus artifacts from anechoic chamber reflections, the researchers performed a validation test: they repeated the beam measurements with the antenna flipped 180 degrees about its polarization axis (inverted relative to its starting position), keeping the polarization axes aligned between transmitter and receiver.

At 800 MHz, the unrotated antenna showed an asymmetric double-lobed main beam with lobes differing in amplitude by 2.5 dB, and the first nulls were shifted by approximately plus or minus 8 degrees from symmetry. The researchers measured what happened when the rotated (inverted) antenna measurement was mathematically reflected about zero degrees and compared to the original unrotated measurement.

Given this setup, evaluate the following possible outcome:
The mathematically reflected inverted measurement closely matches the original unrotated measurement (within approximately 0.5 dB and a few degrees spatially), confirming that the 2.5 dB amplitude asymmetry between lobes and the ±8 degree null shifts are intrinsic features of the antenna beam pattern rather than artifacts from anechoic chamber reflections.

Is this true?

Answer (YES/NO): YES